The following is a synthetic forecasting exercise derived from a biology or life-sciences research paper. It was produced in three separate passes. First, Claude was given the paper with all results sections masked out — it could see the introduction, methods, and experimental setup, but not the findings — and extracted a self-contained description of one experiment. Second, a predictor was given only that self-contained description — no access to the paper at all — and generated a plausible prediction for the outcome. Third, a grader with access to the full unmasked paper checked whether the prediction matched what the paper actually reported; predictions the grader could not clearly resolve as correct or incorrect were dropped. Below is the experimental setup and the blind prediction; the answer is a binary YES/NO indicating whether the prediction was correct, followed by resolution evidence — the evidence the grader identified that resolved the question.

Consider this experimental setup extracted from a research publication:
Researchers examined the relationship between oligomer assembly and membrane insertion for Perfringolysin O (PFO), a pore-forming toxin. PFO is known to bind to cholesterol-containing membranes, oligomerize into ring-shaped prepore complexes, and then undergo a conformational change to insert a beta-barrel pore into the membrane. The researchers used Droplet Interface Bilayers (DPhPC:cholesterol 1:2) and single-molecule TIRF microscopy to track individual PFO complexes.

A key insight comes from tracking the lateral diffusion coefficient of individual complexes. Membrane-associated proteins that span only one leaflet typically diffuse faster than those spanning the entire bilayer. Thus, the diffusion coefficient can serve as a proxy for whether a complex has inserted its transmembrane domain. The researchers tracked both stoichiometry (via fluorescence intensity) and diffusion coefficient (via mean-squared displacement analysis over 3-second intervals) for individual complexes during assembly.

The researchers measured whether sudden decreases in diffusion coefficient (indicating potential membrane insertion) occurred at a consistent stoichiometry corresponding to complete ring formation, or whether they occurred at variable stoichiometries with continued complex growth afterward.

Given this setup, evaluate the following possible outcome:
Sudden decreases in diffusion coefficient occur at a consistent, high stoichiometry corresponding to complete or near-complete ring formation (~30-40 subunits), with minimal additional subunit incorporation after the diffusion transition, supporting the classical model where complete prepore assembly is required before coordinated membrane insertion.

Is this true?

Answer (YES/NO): NO